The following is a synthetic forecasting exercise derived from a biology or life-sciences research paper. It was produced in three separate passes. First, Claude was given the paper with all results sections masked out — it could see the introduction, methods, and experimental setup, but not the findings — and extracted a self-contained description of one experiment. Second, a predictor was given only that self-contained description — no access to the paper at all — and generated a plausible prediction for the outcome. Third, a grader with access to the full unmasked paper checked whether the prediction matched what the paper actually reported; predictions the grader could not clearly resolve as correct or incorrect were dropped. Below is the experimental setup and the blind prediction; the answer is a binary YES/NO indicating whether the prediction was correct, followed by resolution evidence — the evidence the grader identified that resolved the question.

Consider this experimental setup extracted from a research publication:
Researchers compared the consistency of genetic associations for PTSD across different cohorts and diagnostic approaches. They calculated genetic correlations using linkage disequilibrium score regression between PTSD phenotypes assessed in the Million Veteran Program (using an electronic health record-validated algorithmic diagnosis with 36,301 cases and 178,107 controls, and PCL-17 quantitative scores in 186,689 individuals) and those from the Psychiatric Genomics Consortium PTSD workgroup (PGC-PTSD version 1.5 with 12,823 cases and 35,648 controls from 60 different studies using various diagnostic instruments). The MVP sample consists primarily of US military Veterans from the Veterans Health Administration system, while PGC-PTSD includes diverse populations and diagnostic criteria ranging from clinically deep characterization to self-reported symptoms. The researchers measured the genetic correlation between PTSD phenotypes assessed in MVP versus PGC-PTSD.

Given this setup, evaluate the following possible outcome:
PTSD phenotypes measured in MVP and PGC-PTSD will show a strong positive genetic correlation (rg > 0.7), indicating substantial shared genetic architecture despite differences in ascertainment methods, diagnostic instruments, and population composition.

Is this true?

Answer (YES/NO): YES